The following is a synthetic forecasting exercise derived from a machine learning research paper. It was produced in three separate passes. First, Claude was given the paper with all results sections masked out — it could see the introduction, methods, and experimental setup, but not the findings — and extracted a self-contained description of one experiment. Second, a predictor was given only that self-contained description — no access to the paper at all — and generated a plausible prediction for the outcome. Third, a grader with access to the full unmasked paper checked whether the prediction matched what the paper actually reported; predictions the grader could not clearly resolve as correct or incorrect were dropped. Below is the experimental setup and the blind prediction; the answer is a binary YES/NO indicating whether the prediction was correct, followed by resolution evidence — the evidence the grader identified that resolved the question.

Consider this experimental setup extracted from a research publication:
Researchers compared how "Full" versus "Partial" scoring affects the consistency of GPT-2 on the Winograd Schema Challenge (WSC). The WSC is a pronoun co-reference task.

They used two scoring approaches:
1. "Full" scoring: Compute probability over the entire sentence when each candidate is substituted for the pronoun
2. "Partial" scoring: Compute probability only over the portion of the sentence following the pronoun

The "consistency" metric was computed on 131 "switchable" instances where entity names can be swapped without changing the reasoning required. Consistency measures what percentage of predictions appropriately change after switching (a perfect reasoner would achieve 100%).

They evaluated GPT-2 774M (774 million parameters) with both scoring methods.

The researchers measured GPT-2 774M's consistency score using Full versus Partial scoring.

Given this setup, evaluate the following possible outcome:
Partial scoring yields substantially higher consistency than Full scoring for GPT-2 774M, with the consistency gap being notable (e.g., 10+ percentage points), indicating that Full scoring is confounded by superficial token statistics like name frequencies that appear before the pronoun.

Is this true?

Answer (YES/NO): YES